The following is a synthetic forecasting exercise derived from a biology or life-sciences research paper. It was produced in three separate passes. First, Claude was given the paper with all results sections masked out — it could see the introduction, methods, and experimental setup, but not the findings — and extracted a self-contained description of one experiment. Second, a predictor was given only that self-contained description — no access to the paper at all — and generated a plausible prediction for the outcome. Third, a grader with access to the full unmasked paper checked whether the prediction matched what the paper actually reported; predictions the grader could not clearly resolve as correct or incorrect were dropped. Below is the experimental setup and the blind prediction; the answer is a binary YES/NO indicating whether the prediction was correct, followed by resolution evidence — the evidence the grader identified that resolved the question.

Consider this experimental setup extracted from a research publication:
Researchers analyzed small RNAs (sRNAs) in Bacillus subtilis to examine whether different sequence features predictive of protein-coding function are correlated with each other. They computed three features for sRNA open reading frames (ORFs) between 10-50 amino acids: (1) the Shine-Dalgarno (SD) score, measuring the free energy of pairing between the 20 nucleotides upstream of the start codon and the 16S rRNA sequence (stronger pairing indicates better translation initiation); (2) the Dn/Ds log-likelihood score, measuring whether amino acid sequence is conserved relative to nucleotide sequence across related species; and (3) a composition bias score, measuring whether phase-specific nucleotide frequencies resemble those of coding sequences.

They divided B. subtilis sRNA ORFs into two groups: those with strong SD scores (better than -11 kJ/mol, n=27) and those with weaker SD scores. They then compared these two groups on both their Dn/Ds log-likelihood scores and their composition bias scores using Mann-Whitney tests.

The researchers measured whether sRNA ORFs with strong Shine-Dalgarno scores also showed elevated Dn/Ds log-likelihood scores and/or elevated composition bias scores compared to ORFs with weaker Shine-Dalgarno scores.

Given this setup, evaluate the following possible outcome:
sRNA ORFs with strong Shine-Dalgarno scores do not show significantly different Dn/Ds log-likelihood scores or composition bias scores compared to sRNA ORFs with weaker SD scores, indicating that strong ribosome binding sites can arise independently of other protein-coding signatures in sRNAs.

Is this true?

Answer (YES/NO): NO